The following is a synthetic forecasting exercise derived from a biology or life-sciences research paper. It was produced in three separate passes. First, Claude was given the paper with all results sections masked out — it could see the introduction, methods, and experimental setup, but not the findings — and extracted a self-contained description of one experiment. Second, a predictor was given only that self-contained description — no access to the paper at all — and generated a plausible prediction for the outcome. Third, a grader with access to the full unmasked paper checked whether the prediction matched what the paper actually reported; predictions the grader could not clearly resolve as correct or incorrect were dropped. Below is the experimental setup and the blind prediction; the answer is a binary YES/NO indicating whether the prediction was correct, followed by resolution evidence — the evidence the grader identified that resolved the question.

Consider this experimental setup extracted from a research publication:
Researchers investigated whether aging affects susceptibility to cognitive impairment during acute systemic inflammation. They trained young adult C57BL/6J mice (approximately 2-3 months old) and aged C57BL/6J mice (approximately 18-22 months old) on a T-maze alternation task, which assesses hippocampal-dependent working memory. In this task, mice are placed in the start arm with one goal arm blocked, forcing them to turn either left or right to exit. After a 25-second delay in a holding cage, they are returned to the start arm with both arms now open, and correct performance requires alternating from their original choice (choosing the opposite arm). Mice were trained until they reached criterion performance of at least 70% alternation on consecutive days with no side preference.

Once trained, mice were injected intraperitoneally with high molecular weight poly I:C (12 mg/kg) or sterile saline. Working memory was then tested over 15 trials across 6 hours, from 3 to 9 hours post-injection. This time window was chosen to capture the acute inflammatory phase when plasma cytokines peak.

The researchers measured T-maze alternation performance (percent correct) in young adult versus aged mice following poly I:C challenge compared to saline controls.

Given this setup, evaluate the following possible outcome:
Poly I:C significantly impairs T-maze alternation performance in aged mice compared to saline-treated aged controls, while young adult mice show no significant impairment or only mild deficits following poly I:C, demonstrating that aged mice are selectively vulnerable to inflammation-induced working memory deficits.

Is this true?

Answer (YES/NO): YES